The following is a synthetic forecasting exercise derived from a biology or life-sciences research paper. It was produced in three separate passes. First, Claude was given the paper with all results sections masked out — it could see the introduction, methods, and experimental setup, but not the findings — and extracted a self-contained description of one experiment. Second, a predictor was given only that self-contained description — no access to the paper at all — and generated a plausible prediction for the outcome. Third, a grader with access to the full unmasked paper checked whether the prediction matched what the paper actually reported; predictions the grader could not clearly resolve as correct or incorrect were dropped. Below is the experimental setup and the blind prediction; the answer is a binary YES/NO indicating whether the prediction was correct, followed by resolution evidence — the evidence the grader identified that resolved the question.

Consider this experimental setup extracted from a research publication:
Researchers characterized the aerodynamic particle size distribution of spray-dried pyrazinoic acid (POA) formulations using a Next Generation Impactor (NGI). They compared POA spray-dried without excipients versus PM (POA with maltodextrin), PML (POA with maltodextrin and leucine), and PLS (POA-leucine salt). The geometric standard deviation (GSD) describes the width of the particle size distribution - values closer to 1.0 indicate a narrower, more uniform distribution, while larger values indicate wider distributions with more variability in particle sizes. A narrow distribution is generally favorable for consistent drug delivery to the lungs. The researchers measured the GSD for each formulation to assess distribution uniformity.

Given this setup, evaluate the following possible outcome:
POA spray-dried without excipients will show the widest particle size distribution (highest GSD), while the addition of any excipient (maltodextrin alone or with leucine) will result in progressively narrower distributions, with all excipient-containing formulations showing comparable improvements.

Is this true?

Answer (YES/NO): NO